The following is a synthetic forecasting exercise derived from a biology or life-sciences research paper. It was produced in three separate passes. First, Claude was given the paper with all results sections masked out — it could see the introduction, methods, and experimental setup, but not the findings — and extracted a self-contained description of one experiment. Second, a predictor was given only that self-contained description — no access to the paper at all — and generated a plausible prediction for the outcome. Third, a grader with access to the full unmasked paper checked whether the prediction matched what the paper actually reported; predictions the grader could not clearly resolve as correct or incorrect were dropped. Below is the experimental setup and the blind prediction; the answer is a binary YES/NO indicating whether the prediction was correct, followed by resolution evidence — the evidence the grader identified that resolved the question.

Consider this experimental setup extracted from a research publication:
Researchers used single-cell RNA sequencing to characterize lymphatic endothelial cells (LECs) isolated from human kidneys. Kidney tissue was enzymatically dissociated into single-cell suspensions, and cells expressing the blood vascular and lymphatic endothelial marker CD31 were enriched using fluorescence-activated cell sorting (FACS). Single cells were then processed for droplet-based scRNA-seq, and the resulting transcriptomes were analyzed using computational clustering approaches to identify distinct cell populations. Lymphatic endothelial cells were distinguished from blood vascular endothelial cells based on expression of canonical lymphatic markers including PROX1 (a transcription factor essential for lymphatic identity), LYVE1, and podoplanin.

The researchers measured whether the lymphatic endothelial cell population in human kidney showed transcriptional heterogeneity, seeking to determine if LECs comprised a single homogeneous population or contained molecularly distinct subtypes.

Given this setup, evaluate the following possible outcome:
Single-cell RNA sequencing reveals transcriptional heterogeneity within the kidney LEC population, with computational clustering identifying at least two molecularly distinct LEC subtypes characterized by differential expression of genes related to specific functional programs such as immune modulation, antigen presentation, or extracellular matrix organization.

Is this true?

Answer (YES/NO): NO